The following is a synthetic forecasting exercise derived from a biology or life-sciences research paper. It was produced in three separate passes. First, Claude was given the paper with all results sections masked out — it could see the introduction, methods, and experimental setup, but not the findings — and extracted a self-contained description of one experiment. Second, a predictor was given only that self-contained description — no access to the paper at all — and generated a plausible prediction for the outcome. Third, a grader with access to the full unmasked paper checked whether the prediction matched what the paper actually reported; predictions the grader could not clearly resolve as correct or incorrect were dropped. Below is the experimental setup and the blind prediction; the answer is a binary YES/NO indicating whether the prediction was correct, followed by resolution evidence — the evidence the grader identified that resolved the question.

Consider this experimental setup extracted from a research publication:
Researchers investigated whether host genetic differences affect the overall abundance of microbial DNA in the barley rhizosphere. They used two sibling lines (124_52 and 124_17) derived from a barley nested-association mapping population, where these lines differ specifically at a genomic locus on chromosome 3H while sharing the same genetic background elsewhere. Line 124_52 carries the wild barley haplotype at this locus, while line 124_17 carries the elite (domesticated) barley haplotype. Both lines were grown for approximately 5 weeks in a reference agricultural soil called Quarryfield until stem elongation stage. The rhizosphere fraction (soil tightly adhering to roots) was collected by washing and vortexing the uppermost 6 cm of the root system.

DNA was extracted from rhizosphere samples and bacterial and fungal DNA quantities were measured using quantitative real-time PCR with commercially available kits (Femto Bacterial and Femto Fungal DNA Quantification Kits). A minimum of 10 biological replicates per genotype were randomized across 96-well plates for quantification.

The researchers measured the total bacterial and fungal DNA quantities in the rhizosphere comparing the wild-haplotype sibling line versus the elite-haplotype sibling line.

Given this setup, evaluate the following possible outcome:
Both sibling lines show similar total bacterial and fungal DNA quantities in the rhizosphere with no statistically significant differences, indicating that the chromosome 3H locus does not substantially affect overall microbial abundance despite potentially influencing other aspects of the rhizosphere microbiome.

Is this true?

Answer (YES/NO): YES